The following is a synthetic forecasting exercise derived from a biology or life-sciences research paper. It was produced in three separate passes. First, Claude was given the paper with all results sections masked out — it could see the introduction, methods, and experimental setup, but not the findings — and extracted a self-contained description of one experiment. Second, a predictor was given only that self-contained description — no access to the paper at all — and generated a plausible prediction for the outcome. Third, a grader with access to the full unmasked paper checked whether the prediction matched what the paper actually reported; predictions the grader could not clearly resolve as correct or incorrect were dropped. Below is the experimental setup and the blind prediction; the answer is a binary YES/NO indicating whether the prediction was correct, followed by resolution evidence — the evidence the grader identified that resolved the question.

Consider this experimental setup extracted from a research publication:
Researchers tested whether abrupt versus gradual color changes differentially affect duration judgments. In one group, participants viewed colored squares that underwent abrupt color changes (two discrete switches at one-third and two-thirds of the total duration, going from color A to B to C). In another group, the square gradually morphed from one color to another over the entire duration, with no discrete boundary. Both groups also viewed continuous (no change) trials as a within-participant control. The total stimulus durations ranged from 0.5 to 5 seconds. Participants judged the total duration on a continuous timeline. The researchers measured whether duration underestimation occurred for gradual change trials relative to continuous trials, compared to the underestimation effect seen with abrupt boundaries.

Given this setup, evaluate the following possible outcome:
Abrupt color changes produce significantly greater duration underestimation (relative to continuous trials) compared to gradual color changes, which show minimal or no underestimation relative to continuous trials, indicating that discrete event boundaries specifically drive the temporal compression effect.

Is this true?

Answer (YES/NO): NO